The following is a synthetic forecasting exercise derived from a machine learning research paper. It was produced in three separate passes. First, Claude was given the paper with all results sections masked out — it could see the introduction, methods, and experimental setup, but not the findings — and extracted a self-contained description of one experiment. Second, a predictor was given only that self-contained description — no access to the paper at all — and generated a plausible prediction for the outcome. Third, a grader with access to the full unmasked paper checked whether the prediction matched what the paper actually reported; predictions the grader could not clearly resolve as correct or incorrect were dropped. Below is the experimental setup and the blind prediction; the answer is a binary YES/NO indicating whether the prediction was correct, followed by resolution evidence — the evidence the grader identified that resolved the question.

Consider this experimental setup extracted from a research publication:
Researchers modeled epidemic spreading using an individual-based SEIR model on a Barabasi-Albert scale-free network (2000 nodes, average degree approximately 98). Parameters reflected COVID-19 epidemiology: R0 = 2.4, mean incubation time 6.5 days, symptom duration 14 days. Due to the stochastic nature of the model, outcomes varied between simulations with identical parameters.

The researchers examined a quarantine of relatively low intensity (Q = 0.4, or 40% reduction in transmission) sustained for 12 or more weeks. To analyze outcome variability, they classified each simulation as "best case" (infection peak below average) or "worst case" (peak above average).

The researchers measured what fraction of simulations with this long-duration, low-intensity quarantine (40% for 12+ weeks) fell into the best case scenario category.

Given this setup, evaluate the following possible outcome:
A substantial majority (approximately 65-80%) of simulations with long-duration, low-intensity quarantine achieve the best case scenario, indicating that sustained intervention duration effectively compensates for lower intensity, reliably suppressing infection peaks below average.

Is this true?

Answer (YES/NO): NO